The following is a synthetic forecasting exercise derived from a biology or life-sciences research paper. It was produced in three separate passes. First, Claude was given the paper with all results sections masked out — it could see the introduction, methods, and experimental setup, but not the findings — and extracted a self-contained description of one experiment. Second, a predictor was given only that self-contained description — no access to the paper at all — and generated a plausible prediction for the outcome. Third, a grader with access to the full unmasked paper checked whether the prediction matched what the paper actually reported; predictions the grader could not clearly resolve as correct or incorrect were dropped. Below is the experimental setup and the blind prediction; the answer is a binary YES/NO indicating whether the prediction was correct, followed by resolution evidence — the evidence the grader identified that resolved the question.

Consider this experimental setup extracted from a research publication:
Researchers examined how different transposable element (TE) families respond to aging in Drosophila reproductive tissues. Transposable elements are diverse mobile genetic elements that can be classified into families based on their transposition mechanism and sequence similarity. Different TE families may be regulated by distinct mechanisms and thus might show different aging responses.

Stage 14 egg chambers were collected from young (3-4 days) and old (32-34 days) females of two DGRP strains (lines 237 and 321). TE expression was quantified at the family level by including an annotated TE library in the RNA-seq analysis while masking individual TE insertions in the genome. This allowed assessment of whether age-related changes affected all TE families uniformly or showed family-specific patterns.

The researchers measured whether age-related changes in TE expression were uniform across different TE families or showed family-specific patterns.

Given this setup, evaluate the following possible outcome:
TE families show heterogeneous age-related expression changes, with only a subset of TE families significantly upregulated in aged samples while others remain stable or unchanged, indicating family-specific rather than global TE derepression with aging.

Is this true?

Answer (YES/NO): YES